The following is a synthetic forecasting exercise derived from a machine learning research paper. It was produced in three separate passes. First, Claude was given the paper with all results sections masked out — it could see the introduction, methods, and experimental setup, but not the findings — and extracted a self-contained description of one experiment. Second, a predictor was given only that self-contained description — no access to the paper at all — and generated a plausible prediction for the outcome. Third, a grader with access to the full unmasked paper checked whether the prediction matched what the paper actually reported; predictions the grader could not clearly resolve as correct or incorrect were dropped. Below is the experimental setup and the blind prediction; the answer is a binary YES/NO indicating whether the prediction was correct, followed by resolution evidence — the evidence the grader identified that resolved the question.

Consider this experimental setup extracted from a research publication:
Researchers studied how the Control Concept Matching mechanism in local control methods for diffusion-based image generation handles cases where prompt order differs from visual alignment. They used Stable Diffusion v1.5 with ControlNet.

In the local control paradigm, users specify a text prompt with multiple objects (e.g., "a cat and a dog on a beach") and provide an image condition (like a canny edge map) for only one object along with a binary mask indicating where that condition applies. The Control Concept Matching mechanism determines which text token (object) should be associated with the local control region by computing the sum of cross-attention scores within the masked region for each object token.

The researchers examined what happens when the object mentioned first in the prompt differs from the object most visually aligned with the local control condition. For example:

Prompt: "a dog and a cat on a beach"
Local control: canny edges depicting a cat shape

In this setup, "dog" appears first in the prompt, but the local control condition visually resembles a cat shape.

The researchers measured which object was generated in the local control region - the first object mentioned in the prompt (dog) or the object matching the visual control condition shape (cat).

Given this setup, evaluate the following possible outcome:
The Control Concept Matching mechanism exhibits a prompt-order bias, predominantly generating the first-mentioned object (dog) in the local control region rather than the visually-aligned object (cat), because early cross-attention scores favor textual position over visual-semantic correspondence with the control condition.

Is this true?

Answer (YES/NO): NO